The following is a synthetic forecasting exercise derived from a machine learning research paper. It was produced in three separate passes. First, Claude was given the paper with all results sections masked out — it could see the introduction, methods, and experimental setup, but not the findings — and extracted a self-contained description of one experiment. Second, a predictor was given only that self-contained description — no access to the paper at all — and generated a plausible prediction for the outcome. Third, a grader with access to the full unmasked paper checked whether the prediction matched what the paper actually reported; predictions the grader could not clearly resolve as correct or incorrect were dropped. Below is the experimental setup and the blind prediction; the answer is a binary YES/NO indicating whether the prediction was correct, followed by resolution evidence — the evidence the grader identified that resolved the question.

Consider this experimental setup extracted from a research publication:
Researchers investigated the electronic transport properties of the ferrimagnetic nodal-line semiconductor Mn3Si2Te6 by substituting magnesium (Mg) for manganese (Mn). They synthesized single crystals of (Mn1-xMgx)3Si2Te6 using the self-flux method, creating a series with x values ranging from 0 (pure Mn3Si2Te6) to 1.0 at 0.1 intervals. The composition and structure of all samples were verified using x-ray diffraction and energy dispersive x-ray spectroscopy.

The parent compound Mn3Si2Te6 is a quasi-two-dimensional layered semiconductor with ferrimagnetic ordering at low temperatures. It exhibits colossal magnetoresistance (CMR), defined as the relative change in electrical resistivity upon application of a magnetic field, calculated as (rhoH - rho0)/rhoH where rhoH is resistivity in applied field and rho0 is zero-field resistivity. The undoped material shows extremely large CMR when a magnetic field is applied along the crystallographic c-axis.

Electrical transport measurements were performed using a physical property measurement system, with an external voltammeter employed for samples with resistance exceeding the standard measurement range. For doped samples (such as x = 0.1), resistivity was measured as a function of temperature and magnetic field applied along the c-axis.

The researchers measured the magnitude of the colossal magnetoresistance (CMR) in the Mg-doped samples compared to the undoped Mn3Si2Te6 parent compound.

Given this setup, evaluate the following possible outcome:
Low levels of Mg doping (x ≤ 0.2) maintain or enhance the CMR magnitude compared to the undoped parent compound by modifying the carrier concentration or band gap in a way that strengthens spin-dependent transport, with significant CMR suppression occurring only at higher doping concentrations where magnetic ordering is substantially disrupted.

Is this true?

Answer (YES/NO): YES